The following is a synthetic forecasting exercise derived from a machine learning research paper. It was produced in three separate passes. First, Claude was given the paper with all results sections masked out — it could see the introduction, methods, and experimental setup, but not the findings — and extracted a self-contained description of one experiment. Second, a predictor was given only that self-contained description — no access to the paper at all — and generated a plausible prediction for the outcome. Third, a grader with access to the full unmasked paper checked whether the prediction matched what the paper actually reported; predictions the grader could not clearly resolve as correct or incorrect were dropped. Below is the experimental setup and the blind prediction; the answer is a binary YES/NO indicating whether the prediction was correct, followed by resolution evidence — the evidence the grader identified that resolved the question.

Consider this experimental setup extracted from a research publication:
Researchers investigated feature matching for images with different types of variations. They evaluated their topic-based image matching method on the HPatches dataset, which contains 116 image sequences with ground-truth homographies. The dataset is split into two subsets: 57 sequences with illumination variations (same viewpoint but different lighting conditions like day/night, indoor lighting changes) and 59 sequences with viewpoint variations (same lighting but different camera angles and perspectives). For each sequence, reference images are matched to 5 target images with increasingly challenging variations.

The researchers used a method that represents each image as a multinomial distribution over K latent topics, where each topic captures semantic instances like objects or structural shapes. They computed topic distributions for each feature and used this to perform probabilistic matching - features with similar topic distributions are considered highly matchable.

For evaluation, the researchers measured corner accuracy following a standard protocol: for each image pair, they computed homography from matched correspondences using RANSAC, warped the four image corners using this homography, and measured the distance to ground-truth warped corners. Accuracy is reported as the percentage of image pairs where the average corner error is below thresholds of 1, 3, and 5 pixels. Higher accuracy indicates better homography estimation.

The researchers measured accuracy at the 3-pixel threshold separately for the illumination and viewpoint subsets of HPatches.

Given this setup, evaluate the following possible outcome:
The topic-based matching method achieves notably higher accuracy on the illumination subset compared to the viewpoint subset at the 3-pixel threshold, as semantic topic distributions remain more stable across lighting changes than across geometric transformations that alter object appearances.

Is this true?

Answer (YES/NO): YES